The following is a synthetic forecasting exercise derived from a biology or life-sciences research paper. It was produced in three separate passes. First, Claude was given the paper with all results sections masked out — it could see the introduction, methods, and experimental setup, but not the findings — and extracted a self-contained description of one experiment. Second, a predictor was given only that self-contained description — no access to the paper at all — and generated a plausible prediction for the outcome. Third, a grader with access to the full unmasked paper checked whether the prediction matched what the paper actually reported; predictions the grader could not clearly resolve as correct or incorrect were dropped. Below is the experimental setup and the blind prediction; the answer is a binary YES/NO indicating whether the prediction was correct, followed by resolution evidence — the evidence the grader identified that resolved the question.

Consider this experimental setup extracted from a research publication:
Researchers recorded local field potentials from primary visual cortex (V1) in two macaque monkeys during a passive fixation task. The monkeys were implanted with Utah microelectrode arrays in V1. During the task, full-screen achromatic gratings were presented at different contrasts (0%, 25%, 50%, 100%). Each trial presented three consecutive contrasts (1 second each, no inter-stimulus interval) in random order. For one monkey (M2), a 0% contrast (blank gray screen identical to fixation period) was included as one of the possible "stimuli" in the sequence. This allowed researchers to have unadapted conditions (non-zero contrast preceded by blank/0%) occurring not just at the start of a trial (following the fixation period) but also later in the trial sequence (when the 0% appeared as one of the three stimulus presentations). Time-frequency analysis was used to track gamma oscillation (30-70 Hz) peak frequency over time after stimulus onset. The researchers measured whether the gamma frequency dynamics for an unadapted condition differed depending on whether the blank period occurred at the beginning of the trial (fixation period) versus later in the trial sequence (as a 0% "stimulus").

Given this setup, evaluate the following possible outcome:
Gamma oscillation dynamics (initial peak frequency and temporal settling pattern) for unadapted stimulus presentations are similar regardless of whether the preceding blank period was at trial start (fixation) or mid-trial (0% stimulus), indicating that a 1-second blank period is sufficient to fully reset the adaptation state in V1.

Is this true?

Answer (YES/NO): YES